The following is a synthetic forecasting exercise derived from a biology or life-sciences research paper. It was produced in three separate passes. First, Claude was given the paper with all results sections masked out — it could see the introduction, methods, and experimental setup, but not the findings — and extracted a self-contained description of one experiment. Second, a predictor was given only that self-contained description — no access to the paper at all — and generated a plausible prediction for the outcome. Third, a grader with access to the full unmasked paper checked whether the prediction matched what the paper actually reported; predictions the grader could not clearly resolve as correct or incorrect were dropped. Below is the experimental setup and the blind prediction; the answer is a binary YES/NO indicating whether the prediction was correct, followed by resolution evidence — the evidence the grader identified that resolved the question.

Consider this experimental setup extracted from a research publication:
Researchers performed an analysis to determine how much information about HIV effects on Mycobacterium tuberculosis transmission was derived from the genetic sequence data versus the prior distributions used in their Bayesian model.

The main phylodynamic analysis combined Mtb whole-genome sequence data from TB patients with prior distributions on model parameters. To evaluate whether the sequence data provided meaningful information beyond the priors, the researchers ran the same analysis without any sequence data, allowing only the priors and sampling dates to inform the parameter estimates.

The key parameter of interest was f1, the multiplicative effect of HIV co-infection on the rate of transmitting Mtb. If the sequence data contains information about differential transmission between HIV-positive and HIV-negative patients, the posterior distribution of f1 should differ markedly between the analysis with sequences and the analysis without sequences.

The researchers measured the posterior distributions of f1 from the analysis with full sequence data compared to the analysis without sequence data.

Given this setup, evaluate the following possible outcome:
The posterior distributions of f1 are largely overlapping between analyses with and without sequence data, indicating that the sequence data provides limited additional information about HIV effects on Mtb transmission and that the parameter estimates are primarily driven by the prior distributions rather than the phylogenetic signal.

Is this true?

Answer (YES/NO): NO